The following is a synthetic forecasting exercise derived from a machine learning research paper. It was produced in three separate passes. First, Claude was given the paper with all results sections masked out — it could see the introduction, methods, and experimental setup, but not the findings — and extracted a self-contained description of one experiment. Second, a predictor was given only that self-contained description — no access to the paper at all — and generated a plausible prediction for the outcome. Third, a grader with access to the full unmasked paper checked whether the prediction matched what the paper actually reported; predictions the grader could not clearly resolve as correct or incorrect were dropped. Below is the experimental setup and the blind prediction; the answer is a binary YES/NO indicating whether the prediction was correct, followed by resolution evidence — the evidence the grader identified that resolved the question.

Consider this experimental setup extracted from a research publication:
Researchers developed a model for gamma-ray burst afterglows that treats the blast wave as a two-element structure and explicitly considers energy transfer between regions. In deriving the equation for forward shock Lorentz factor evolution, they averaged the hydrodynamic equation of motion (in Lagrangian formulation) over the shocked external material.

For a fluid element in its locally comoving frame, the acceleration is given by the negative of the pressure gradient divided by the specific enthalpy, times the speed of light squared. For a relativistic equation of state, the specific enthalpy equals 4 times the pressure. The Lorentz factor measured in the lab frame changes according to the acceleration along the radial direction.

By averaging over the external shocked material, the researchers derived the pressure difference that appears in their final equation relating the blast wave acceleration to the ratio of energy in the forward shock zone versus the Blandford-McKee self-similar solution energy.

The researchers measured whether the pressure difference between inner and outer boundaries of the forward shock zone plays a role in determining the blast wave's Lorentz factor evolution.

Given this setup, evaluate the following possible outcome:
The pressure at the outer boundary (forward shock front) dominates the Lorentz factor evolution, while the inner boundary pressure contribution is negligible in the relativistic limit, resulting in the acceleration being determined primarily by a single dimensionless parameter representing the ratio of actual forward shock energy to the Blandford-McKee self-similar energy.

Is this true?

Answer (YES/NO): NO